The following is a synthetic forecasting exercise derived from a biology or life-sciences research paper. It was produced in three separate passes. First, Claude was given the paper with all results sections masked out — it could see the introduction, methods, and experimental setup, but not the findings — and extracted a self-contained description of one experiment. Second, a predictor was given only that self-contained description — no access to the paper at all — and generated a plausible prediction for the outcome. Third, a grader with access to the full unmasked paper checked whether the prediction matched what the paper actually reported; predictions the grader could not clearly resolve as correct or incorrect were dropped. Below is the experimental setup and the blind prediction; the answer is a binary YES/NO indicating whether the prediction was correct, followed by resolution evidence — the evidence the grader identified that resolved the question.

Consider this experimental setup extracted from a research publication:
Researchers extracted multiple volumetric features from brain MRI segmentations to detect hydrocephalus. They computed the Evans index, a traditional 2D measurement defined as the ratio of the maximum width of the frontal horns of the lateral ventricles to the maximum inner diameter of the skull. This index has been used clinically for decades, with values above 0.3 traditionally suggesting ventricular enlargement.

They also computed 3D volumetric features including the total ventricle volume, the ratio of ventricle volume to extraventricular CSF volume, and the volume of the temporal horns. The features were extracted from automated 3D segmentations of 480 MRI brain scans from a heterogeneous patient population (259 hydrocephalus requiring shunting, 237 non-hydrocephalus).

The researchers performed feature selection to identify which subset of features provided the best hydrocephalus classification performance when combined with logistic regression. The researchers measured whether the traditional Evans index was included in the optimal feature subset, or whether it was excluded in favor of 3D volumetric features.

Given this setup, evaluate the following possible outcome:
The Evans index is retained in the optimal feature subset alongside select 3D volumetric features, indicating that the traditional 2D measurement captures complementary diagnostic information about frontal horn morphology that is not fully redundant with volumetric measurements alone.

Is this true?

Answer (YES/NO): NO